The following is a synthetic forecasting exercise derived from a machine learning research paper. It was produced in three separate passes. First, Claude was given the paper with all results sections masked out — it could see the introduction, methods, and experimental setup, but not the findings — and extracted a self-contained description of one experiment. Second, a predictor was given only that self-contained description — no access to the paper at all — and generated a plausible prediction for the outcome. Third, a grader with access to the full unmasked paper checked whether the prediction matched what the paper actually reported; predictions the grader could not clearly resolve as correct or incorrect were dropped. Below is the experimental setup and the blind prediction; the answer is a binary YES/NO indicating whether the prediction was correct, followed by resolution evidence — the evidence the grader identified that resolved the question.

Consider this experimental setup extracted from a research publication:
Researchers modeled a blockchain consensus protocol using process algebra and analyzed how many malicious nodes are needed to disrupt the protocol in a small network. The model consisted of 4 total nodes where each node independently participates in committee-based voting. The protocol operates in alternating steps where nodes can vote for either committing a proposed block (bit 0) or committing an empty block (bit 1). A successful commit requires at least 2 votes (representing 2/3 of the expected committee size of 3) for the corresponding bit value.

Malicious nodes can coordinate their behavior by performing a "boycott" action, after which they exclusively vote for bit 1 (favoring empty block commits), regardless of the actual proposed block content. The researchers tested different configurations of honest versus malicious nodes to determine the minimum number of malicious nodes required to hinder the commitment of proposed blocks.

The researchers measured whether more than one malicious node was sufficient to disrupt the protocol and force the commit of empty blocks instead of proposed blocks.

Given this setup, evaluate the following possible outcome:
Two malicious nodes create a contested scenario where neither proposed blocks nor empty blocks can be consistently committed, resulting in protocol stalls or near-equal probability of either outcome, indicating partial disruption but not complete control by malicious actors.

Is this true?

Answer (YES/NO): NO